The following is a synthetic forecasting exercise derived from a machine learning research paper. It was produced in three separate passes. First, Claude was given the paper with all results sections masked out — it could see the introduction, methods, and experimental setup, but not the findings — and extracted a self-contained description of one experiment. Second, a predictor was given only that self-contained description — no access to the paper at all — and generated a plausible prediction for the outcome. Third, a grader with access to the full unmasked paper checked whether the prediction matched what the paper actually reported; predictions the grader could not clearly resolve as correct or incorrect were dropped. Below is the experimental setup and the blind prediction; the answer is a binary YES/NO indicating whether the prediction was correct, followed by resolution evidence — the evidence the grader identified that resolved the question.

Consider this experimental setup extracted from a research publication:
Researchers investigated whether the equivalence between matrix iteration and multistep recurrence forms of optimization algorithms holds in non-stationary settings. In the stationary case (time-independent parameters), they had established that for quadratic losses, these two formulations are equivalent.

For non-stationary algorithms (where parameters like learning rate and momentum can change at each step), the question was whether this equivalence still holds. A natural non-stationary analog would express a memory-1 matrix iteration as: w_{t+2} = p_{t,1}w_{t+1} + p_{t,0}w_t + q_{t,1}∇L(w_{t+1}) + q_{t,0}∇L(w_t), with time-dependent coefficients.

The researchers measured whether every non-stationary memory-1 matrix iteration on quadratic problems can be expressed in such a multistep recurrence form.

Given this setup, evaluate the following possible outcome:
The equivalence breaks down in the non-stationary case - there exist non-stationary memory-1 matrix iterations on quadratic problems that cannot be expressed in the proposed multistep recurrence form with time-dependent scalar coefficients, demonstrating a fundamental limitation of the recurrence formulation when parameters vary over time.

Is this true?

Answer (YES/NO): YES